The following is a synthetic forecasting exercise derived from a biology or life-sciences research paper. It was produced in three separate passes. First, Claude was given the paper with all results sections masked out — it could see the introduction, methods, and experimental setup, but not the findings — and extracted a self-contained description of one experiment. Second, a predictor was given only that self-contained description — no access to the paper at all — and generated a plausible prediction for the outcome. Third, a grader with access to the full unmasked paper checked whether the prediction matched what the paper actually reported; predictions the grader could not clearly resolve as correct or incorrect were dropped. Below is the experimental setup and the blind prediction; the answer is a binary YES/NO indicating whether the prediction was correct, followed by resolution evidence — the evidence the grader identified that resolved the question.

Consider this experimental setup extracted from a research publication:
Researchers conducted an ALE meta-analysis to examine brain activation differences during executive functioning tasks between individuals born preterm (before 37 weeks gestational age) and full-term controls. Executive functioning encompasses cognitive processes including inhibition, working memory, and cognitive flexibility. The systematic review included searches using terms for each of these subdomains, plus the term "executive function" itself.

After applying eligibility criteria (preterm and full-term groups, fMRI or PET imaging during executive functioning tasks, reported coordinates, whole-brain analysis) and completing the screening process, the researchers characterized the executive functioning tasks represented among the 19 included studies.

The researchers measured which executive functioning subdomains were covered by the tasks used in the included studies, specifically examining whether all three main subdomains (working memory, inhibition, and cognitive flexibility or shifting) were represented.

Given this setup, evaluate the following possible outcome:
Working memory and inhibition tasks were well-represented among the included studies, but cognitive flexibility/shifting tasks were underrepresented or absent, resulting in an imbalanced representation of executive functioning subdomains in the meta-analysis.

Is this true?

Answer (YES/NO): YES